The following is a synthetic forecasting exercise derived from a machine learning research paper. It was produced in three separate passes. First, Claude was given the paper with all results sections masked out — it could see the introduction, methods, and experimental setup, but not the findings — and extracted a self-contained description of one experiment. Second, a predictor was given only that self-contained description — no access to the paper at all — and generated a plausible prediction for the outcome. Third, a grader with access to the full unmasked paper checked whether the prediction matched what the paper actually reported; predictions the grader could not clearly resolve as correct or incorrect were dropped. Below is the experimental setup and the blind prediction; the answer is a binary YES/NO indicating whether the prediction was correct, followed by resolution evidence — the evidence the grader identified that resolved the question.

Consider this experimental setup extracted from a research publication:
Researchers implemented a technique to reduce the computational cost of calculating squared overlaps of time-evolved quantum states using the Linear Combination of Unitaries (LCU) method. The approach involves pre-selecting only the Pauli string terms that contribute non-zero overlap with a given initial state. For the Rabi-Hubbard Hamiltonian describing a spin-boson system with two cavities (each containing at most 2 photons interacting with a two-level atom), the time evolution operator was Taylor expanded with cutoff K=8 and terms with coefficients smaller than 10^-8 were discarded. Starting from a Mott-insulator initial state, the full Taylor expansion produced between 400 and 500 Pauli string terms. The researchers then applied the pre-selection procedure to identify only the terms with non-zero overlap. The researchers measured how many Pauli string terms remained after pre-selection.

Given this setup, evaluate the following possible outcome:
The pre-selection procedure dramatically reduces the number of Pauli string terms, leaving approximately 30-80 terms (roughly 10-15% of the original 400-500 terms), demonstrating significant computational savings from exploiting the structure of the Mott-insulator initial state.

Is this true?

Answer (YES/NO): NO